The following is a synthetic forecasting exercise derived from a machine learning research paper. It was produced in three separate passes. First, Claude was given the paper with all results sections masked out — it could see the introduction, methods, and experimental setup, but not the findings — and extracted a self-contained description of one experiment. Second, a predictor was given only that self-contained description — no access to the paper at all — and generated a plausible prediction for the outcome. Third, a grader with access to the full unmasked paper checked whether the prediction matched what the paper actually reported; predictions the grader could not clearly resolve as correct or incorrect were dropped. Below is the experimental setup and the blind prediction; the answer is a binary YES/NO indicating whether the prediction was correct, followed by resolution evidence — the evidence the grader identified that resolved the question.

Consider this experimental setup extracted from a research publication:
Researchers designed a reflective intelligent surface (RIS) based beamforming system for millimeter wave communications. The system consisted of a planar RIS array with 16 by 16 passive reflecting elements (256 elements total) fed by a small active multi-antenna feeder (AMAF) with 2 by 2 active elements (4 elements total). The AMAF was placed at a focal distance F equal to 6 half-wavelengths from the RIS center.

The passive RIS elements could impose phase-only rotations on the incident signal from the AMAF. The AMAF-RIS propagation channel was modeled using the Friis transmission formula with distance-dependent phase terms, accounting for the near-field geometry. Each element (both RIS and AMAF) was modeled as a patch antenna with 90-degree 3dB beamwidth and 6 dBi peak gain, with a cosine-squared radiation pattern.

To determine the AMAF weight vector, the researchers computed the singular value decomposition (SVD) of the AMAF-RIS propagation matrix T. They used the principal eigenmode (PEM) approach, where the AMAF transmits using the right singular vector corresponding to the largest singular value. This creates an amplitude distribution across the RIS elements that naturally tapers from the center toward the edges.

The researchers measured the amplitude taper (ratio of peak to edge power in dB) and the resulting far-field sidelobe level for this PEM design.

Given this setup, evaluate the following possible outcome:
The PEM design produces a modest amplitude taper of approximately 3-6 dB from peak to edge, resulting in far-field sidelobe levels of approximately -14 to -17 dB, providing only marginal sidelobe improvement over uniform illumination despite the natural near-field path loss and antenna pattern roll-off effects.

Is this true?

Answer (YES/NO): NO